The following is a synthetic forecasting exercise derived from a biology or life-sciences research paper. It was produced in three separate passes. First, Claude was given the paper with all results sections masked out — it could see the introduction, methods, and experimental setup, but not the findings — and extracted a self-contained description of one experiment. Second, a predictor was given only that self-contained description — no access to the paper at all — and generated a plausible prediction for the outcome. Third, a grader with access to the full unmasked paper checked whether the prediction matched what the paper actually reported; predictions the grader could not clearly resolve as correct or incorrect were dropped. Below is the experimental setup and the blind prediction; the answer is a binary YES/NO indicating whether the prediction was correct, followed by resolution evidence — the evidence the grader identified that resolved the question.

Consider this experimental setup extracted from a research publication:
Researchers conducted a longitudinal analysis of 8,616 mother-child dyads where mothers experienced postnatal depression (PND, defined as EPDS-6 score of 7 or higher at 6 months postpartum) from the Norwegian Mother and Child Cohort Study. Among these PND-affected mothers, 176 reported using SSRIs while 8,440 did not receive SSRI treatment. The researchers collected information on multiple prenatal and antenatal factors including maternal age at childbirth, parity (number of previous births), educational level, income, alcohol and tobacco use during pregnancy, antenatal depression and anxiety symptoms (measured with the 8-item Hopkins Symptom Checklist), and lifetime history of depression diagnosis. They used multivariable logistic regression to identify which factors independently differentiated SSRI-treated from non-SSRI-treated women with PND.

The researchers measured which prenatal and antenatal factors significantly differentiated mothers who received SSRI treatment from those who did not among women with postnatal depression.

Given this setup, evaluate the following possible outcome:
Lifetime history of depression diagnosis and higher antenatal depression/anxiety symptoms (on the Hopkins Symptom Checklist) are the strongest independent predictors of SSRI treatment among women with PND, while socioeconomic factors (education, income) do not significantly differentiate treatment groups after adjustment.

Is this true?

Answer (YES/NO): NO